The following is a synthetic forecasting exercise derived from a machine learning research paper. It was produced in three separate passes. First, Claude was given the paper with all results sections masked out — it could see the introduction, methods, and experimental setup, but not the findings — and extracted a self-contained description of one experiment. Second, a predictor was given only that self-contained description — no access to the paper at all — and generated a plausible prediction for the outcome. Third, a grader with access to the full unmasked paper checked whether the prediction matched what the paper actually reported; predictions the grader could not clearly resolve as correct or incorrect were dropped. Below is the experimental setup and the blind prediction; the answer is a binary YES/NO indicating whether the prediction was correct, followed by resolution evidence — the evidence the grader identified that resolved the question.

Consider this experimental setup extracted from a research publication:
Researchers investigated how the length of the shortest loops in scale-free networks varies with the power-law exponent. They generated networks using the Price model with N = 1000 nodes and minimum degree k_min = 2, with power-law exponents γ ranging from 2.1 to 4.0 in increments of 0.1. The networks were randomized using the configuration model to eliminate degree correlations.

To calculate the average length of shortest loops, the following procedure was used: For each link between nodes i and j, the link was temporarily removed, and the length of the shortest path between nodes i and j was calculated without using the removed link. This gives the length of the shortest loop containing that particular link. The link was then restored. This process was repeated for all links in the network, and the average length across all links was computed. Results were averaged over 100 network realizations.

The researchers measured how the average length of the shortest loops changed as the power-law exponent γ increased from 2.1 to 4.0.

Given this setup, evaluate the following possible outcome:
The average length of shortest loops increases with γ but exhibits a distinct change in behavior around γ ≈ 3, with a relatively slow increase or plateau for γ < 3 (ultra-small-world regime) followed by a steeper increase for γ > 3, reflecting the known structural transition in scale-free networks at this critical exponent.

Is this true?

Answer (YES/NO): NO